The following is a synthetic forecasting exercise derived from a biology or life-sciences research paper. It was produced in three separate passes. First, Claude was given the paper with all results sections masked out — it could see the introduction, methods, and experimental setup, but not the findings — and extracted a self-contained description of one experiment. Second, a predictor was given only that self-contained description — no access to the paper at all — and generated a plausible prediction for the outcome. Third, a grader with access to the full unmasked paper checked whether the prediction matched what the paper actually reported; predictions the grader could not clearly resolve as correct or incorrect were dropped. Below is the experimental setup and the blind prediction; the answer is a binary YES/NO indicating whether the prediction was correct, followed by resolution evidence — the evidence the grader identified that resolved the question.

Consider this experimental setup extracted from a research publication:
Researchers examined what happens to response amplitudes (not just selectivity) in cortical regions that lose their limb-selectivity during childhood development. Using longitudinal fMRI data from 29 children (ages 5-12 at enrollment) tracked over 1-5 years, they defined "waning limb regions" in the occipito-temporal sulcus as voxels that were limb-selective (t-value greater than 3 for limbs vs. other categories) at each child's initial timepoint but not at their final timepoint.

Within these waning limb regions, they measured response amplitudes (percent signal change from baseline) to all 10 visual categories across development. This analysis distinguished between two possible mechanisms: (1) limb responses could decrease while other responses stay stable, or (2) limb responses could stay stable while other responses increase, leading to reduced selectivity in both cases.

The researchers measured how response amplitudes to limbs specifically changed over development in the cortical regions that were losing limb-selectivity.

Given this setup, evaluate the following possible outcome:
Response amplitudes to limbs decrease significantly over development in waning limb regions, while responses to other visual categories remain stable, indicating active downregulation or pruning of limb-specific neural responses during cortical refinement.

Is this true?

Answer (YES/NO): NO